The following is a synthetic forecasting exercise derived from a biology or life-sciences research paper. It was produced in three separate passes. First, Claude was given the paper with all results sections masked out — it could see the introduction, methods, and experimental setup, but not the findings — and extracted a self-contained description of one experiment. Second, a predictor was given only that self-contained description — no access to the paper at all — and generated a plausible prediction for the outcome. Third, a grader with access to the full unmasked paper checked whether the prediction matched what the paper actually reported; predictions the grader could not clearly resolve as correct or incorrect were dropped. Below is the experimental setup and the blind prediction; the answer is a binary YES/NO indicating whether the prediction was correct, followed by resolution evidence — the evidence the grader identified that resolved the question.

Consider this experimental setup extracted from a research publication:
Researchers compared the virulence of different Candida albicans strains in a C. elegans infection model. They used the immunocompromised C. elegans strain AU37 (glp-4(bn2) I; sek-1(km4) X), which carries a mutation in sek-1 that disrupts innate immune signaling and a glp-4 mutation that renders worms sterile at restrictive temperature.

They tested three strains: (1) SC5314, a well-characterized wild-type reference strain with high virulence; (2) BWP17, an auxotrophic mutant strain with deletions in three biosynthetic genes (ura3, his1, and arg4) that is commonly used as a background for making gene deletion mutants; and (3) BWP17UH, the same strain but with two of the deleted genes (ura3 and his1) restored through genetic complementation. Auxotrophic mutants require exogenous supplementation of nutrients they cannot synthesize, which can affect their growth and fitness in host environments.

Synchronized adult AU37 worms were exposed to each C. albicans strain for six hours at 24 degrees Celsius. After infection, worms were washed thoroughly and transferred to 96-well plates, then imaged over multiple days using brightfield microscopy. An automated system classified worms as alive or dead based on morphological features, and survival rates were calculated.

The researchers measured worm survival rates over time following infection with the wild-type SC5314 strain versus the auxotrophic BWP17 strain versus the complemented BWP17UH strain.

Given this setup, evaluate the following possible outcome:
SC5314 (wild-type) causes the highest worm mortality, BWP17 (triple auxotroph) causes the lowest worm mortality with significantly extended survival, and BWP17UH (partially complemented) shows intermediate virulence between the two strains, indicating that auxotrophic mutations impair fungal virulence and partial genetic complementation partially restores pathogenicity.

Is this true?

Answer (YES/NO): NO